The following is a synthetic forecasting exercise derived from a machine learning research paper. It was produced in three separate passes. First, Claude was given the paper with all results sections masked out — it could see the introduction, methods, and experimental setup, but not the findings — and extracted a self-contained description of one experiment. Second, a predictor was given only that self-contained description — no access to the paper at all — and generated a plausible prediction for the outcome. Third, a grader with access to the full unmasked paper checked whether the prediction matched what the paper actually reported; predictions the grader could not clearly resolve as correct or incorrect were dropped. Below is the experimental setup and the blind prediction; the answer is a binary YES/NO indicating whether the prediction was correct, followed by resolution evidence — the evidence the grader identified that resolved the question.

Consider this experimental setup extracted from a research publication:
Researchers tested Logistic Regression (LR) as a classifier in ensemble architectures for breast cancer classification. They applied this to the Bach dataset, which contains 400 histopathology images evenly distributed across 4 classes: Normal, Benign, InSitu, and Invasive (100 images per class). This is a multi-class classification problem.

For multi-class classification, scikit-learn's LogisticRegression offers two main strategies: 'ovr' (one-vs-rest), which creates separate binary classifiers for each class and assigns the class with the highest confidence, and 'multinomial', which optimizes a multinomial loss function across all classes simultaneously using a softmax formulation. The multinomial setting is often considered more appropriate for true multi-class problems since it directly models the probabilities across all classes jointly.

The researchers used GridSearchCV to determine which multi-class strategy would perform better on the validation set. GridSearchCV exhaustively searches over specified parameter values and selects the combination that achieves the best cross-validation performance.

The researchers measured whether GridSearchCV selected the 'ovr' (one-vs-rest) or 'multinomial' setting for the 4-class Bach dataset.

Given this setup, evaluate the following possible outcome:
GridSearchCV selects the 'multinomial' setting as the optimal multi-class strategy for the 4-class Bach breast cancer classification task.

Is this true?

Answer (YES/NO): NO